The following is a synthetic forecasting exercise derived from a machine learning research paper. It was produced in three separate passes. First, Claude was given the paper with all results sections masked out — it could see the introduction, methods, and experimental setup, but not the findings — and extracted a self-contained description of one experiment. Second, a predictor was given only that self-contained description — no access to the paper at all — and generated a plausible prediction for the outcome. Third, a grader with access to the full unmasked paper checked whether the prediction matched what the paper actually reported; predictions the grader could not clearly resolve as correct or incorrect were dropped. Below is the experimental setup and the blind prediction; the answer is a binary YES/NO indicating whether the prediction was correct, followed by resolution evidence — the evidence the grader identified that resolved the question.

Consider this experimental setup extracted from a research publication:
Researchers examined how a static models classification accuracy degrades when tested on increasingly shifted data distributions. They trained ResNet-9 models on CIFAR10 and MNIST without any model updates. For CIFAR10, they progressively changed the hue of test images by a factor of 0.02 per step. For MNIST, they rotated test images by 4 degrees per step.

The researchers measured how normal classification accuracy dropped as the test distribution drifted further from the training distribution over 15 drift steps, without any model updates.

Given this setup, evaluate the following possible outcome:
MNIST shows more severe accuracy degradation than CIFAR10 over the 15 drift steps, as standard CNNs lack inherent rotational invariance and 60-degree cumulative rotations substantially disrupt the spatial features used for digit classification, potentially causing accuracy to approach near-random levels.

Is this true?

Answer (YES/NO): NO